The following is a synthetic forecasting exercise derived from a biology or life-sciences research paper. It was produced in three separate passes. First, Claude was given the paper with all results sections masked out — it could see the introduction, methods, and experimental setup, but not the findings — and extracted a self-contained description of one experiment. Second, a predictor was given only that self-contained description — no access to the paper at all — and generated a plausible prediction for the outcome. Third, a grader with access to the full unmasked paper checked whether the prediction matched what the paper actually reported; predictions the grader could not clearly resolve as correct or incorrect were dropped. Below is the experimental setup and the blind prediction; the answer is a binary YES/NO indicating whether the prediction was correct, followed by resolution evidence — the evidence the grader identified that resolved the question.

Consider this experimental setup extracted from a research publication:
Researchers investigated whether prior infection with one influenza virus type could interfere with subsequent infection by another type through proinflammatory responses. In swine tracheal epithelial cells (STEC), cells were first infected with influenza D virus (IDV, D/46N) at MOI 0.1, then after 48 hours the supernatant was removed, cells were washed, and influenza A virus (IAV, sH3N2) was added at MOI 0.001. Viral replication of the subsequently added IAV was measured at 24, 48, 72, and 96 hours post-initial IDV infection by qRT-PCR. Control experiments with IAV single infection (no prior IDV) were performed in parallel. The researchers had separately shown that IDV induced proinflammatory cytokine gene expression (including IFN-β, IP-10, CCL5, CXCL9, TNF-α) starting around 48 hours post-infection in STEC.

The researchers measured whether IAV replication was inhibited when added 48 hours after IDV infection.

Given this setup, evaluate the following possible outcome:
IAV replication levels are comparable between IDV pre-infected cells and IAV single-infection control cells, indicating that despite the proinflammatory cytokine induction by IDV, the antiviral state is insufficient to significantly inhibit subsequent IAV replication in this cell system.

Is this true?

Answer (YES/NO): NO